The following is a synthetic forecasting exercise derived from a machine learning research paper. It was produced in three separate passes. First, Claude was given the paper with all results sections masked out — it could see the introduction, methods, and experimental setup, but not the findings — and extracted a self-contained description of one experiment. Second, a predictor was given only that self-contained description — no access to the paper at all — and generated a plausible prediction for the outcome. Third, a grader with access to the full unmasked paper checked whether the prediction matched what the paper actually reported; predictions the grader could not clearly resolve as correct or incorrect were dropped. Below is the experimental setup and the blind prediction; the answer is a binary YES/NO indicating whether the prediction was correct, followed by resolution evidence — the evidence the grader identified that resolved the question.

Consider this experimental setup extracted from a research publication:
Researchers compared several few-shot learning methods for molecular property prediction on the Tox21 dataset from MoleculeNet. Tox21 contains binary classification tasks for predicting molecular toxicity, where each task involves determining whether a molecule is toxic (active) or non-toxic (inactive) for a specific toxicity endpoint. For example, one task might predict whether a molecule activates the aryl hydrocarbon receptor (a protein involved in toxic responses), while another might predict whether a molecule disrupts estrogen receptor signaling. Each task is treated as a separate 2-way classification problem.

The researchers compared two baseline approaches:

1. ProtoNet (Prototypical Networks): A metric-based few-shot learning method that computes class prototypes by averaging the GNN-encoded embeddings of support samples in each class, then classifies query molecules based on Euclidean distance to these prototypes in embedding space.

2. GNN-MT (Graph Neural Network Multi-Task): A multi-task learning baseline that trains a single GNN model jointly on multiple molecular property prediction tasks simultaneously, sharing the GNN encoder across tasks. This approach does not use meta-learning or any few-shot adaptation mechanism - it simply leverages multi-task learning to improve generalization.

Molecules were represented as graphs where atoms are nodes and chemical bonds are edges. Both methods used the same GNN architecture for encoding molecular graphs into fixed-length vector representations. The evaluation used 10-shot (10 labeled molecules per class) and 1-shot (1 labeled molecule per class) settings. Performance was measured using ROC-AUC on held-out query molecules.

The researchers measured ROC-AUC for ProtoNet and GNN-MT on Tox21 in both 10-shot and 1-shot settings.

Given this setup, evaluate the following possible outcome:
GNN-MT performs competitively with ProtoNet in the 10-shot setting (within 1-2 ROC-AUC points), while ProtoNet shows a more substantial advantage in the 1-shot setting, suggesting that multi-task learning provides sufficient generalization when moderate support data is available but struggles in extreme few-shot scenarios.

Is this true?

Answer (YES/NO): NO